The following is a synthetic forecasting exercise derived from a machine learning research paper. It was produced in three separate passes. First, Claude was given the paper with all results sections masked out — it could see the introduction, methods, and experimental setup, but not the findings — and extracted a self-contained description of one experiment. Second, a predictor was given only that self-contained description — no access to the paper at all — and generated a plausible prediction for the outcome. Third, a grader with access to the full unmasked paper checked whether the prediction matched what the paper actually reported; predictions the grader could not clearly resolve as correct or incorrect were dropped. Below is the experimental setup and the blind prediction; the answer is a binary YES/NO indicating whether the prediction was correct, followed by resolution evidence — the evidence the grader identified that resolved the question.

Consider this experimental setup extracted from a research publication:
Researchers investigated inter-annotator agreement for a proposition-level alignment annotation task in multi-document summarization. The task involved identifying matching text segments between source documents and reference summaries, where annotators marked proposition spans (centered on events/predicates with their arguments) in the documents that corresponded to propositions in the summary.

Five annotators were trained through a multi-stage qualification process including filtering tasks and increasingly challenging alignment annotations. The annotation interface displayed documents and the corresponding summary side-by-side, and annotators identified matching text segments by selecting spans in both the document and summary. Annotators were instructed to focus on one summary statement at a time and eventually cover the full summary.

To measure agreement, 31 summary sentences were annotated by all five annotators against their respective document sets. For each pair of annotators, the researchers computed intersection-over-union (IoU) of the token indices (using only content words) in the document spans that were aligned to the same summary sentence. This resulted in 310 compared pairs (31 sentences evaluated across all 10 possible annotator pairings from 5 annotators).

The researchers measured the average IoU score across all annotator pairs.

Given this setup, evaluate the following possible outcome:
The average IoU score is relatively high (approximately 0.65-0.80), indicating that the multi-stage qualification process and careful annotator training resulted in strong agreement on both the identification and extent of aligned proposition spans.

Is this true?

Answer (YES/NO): YES